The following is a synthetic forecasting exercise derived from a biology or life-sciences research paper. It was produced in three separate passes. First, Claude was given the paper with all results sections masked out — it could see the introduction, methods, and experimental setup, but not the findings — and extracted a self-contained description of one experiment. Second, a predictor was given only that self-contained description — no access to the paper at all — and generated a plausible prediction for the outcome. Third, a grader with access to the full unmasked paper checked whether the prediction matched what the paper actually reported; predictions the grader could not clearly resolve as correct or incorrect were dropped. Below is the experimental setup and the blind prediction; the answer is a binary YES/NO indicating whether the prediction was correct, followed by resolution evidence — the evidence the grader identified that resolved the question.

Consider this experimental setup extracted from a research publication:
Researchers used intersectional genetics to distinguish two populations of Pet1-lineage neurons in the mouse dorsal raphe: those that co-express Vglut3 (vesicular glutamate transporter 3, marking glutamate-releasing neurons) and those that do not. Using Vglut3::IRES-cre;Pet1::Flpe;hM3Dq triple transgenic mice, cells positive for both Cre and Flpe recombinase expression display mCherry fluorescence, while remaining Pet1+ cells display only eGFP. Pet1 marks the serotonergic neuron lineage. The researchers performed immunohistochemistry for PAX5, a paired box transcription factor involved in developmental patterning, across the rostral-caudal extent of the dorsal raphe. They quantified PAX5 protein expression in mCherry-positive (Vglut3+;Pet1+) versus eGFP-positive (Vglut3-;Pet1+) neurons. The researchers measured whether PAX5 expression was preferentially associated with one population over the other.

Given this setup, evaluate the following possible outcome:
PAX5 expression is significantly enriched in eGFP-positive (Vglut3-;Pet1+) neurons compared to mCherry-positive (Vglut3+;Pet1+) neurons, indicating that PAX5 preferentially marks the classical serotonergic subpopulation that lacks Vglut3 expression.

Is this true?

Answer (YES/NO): YES